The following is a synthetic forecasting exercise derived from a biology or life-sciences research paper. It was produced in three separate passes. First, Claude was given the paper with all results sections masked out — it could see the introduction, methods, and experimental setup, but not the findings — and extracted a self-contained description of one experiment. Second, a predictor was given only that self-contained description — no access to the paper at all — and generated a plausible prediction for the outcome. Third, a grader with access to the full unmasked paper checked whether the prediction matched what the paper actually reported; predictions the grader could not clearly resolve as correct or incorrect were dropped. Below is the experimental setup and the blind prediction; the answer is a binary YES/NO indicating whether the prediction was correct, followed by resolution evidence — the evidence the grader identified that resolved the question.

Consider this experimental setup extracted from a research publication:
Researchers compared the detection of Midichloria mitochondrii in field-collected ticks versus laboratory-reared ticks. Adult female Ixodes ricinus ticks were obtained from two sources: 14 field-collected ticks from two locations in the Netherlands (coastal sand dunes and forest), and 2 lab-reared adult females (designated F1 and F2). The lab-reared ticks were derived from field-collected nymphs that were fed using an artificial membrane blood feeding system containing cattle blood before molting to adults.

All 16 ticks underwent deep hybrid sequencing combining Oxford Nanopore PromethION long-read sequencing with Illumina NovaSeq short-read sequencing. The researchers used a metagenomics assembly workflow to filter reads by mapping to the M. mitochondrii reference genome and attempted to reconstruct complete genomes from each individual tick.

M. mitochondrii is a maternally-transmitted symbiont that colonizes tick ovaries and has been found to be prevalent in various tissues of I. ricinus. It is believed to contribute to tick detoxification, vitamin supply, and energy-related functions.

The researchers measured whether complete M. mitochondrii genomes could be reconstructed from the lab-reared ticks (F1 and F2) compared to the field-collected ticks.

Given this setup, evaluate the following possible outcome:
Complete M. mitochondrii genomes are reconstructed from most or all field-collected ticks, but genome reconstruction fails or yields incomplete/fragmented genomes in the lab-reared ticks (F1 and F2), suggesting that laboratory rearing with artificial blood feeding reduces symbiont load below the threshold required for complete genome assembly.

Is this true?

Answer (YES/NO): NO